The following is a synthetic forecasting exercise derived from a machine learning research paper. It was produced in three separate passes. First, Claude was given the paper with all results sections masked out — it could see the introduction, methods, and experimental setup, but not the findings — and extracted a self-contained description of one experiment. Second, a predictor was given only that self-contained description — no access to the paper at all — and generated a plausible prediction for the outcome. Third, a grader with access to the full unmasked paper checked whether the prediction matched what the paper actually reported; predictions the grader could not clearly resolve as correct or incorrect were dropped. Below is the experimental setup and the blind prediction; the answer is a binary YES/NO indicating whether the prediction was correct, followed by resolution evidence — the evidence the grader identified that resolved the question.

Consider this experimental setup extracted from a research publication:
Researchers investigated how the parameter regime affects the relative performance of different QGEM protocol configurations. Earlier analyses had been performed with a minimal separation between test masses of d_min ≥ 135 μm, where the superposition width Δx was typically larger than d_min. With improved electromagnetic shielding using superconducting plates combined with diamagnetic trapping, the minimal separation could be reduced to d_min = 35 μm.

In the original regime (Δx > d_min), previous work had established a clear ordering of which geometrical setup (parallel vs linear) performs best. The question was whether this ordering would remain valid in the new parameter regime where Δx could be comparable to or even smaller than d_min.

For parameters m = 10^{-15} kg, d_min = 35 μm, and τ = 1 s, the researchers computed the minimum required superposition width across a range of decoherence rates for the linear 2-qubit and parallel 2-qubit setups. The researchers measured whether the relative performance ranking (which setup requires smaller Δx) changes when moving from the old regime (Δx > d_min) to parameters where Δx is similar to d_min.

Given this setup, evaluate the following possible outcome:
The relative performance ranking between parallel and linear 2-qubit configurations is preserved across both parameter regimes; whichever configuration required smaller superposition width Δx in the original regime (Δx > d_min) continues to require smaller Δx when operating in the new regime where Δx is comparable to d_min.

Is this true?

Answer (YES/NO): NO